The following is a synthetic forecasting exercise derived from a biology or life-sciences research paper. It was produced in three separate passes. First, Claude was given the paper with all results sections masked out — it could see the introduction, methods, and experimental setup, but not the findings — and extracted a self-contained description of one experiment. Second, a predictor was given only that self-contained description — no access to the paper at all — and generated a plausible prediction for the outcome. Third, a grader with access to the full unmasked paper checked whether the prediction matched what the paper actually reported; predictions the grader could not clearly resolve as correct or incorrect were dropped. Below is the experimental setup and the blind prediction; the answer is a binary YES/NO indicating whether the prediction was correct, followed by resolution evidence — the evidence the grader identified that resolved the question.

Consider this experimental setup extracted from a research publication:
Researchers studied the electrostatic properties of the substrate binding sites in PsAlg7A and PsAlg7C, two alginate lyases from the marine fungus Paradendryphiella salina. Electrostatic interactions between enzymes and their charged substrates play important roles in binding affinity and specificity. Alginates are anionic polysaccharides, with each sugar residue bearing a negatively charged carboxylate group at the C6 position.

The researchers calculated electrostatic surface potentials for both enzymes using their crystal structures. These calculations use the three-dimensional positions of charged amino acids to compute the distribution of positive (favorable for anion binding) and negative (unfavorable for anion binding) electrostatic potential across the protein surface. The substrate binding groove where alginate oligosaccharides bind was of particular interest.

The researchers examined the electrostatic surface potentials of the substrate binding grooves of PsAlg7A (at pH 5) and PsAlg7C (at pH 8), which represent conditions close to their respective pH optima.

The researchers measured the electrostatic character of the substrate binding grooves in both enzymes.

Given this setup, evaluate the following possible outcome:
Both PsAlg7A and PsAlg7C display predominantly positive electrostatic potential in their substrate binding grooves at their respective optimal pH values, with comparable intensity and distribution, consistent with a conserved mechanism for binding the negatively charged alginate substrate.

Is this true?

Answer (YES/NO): NO